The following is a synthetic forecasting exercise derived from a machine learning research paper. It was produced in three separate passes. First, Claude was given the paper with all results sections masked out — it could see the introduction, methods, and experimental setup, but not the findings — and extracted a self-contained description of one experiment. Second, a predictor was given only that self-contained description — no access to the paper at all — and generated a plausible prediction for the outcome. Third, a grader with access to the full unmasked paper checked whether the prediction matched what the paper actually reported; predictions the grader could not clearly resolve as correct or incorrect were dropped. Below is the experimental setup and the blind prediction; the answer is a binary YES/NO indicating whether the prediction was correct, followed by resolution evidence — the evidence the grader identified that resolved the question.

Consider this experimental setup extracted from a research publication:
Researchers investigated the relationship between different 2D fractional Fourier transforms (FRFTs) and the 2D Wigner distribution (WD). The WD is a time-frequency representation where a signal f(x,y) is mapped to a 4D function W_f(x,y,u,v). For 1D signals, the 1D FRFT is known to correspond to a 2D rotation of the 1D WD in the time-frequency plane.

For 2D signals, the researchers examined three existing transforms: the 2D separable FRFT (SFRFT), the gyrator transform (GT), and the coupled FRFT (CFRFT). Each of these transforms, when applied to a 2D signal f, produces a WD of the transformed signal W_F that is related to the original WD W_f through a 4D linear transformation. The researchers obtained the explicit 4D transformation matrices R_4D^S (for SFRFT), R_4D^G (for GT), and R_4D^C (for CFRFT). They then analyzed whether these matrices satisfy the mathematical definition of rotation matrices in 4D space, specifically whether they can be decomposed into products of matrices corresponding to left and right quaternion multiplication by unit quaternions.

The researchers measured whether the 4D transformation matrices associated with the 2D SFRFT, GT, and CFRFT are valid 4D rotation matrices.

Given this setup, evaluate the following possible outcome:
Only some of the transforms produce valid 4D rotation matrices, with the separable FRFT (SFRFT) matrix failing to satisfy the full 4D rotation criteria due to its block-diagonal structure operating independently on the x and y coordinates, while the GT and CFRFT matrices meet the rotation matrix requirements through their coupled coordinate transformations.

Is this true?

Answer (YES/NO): NO